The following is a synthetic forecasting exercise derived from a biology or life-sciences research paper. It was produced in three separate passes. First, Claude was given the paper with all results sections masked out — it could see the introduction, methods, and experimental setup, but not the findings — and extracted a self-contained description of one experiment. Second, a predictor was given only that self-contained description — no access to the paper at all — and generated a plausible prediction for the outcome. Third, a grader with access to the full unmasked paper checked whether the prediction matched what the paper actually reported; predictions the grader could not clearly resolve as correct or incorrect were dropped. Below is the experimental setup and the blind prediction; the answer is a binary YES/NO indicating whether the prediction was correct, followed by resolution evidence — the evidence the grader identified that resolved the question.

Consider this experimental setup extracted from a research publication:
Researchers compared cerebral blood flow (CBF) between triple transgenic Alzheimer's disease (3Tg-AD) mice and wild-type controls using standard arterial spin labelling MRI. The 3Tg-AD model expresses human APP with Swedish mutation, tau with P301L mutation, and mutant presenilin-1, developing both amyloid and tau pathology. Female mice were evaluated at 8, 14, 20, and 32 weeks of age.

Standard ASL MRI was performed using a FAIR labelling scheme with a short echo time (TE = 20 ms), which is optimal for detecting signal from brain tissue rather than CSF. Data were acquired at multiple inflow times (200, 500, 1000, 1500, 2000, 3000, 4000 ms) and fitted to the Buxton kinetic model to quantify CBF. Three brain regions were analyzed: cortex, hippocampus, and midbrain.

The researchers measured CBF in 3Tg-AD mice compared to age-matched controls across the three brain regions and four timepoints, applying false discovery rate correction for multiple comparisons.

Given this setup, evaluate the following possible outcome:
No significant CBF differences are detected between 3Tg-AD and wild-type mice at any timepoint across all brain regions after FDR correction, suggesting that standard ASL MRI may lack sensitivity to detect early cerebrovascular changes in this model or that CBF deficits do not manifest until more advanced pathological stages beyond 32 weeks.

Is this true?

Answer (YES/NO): YES